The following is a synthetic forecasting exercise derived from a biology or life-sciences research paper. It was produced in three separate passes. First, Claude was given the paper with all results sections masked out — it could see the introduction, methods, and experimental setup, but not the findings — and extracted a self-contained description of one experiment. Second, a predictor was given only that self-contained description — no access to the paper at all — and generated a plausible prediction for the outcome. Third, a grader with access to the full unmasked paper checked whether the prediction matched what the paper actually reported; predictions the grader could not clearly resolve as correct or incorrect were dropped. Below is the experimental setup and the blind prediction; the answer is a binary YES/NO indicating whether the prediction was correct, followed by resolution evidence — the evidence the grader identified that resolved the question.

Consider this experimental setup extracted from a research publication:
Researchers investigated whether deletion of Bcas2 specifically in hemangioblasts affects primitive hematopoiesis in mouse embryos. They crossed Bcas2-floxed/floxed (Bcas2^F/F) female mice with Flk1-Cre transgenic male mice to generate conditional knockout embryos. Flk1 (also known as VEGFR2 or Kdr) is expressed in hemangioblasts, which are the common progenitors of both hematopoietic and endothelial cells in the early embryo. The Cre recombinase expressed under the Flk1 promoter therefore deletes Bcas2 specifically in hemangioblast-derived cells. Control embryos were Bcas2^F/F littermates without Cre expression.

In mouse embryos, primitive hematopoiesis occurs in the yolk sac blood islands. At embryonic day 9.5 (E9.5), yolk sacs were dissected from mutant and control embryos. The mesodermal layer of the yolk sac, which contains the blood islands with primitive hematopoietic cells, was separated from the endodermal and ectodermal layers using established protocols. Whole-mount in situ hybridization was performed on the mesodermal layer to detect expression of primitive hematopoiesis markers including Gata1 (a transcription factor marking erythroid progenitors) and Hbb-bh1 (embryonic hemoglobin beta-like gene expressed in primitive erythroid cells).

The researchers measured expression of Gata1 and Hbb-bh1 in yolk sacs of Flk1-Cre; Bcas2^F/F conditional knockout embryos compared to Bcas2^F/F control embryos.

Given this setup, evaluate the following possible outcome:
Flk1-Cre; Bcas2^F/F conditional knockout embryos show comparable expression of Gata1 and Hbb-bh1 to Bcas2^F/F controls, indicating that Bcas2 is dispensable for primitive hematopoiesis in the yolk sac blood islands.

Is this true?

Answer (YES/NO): NO